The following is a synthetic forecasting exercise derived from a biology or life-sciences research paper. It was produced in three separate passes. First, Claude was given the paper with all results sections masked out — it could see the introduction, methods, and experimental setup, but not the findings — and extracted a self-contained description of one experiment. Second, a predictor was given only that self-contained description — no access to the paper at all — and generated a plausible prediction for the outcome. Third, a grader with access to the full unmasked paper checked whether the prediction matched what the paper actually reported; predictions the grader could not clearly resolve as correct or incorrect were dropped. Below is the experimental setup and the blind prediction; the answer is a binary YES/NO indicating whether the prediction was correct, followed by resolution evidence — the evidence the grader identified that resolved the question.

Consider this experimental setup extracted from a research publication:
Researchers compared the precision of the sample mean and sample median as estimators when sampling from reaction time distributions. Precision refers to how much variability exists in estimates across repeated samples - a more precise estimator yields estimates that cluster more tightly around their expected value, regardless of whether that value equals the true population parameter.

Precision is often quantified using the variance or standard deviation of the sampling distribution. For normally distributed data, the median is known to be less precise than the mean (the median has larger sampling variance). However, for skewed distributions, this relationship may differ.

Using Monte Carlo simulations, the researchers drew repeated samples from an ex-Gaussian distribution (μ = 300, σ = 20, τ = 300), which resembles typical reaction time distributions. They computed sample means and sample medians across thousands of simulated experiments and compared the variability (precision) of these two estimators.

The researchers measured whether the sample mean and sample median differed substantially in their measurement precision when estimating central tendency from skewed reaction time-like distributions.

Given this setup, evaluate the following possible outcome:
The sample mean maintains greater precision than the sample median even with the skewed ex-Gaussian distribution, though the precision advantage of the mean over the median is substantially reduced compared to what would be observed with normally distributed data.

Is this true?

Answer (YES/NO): NO